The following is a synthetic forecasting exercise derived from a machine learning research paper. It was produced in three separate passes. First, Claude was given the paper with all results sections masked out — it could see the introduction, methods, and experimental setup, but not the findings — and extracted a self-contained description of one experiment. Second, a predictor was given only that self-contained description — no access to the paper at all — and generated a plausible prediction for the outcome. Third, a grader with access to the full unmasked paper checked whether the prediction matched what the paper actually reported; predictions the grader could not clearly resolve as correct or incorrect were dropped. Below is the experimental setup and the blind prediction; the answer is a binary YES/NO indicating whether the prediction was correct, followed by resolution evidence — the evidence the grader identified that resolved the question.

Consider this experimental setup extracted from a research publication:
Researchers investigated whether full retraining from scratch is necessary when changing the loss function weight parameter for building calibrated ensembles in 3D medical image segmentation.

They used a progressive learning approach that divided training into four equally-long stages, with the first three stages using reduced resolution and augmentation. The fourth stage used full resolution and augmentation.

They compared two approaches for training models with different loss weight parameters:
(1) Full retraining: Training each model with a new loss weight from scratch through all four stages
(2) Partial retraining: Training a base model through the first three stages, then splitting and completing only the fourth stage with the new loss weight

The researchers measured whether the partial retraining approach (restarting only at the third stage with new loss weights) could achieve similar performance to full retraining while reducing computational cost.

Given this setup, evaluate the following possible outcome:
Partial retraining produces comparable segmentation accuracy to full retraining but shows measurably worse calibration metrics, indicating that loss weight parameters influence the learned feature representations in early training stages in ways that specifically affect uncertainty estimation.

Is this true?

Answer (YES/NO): NO